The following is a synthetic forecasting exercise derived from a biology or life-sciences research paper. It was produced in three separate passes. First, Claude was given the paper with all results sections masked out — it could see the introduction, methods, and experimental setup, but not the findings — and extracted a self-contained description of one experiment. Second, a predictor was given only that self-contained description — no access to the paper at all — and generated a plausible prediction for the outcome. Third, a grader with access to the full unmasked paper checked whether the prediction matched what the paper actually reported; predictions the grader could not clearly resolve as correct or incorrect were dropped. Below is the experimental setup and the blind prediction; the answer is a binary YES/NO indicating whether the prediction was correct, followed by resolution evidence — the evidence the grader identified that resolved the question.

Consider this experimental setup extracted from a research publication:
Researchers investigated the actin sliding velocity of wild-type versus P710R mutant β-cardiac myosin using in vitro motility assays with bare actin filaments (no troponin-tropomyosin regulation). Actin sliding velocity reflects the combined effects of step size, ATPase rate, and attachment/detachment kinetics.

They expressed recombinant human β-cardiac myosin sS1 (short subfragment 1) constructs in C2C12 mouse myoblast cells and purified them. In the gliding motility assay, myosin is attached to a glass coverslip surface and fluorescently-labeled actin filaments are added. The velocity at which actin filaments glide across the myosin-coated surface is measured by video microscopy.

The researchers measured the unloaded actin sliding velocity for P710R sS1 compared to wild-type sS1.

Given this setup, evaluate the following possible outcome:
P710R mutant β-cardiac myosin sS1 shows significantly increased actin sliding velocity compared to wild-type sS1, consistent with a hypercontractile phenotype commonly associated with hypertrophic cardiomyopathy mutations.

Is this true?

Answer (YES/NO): NO